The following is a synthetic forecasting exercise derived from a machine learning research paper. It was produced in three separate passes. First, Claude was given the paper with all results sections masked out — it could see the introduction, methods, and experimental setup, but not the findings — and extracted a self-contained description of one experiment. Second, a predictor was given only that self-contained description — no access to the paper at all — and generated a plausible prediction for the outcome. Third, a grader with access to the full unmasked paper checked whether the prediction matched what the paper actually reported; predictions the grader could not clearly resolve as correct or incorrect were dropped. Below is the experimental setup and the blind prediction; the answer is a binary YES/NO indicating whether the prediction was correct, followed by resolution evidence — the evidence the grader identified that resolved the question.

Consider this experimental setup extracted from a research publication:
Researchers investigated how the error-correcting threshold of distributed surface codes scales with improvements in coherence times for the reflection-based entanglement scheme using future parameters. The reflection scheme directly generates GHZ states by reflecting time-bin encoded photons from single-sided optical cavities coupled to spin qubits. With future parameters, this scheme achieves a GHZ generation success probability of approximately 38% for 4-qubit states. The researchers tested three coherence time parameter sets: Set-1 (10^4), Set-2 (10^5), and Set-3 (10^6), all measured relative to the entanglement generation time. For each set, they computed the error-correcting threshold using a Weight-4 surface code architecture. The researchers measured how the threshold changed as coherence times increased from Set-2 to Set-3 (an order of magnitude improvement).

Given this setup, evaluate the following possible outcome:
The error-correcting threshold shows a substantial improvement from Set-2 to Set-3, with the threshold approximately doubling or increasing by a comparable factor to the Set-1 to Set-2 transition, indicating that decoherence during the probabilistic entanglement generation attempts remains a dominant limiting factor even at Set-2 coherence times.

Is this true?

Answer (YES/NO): NO